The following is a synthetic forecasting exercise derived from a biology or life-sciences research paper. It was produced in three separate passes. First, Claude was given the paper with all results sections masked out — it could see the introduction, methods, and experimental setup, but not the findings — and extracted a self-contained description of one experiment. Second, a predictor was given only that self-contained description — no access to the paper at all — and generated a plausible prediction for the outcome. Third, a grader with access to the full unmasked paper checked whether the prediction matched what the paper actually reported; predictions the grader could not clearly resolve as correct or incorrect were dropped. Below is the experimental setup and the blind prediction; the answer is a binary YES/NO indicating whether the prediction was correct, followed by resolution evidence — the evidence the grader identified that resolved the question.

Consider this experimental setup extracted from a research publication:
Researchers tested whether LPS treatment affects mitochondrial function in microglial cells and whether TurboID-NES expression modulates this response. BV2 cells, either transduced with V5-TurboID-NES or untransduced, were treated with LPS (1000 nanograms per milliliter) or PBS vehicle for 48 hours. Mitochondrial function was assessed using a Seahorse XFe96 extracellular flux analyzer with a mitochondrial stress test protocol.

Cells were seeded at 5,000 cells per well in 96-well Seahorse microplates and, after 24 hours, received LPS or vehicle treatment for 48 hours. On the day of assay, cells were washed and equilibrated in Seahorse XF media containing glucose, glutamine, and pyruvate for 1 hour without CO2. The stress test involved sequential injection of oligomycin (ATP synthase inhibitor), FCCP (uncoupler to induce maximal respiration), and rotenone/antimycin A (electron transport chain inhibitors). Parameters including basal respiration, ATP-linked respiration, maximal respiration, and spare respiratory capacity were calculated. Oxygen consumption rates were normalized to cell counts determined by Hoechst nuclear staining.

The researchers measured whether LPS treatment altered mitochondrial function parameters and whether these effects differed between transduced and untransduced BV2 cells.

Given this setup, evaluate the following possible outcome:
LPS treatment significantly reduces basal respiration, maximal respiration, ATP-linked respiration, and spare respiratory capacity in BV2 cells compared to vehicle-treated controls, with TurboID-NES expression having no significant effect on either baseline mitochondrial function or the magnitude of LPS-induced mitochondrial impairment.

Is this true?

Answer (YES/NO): NO